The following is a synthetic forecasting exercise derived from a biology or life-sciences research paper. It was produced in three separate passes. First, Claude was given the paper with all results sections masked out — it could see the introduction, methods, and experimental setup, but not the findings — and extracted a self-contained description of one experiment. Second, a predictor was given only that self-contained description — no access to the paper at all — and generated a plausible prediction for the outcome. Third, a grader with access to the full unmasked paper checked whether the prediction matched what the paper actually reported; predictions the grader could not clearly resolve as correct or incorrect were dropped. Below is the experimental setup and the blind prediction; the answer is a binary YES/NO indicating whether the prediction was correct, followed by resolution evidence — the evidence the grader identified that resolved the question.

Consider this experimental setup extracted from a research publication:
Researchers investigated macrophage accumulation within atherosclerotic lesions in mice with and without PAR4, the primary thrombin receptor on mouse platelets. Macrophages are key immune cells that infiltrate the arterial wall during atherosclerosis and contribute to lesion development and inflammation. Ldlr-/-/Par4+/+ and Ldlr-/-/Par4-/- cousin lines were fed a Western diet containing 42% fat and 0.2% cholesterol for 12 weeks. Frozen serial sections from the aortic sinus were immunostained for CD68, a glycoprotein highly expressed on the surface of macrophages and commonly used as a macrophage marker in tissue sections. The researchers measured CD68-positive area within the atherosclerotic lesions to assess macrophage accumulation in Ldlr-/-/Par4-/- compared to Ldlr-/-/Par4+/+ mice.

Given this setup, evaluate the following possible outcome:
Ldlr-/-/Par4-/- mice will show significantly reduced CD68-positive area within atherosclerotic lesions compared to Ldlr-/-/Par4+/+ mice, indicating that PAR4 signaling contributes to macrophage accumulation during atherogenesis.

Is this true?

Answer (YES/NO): YES